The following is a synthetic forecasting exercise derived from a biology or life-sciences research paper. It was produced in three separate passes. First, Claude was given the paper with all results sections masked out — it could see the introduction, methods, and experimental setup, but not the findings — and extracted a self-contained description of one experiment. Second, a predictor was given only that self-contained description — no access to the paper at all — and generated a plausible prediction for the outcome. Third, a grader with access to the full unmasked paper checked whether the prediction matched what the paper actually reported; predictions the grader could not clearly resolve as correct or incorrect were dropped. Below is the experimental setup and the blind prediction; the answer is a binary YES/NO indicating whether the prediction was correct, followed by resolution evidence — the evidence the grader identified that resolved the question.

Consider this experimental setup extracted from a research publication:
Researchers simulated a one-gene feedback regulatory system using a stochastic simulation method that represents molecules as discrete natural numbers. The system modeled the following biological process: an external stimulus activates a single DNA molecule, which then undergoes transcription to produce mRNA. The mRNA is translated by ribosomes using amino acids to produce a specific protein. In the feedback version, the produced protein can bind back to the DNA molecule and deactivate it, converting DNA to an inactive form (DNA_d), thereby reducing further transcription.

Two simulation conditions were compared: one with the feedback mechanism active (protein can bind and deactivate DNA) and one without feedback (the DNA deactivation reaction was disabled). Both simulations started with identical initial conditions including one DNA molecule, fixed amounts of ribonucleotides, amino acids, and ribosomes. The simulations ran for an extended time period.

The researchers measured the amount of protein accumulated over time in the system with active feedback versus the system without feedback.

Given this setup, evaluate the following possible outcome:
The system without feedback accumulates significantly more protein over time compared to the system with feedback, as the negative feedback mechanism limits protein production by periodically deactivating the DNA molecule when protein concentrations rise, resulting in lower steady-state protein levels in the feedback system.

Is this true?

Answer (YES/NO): YES